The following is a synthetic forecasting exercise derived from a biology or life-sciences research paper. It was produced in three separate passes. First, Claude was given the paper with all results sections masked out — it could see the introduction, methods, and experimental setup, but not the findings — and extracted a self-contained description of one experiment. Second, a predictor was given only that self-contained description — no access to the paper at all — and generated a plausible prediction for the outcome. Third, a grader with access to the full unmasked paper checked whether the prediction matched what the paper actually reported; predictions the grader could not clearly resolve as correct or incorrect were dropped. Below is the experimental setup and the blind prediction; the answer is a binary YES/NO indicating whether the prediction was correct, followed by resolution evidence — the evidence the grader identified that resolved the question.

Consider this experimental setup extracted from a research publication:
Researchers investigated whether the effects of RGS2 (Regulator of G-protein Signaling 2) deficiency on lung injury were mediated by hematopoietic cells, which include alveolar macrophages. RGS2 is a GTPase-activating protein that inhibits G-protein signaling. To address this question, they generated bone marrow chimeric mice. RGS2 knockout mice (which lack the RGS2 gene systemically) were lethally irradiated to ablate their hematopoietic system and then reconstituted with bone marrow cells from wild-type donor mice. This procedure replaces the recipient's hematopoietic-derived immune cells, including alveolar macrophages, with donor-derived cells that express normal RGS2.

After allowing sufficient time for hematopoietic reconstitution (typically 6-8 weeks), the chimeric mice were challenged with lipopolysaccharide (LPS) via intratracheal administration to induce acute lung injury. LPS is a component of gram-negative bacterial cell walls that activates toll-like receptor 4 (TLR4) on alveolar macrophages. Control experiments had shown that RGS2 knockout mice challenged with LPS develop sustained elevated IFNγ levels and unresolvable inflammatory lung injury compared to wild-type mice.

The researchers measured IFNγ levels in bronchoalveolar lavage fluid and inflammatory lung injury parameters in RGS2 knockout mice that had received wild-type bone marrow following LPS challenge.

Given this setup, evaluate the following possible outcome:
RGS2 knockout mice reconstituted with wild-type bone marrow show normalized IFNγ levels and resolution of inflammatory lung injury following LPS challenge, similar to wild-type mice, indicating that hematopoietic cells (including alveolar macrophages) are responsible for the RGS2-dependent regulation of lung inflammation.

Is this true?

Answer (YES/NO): NO